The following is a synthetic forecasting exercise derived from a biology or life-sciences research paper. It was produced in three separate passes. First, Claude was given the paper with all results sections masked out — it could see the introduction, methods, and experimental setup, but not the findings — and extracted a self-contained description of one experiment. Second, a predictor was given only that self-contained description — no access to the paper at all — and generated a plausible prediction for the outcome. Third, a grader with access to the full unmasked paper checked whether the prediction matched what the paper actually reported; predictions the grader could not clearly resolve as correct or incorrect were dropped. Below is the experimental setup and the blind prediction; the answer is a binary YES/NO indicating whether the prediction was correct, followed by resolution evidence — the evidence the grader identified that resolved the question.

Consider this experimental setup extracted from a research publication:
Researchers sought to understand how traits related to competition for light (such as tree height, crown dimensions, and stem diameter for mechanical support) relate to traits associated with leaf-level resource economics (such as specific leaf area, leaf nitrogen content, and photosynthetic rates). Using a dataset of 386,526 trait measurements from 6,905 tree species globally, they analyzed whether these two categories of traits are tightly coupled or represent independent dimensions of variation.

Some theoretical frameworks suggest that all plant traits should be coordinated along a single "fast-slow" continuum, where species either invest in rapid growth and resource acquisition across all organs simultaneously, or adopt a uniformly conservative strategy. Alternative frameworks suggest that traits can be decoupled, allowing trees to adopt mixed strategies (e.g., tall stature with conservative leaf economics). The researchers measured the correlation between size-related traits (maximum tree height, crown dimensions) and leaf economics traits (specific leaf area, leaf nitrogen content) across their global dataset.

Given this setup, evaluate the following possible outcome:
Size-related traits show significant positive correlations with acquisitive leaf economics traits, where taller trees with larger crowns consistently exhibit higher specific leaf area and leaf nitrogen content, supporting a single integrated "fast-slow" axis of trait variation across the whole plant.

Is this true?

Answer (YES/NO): NO